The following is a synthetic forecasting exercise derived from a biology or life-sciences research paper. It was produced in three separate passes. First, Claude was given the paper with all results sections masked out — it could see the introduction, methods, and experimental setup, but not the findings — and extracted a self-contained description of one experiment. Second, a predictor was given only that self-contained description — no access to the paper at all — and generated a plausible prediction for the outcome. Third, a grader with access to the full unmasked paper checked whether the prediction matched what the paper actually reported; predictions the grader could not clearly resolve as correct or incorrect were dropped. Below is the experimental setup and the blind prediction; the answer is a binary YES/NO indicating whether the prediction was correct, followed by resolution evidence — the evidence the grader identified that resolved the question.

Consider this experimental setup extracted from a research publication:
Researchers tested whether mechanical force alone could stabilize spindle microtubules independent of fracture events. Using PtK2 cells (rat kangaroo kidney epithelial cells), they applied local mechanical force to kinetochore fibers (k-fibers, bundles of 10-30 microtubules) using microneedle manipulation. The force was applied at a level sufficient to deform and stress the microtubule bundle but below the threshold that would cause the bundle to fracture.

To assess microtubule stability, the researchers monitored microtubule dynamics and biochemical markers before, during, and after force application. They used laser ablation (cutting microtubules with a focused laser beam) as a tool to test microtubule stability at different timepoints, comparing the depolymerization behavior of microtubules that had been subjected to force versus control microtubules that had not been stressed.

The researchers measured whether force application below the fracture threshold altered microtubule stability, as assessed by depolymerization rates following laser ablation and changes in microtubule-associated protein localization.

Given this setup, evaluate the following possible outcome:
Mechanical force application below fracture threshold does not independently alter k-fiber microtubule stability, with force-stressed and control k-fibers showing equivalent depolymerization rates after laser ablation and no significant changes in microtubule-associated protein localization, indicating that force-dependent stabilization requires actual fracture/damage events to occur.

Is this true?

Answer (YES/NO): NO